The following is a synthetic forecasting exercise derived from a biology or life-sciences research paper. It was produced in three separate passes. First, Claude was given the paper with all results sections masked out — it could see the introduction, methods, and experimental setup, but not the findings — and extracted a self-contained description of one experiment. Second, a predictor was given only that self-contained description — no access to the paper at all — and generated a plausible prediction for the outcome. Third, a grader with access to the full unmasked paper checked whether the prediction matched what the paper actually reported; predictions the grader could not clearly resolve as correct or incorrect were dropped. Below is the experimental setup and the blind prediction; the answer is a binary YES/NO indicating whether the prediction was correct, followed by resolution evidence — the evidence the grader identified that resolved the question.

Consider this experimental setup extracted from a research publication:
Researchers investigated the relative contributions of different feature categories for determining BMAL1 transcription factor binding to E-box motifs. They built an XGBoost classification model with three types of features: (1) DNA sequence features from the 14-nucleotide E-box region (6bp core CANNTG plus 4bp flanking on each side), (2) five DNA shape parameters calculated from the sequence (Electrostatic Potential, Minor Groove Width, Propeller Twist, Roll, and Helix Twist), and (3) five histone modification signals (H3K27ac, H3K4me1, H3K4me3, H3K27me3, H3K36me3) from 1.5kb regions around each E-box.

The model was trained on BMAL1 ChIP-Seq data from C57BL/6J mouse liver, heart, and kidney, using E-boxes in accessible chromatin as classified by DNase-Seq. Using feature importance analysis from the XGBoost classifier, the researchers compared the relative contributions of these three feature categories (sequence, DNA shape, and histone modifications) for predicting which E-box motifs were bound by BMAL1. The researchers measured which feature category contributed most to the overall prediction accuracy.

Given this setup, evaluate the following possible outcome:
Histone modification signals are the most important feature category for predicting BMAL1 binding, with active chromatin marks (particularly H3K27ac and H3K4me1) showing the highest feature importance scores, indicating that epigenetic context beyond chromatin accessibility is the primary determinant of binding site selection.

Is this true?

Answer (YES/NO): NO